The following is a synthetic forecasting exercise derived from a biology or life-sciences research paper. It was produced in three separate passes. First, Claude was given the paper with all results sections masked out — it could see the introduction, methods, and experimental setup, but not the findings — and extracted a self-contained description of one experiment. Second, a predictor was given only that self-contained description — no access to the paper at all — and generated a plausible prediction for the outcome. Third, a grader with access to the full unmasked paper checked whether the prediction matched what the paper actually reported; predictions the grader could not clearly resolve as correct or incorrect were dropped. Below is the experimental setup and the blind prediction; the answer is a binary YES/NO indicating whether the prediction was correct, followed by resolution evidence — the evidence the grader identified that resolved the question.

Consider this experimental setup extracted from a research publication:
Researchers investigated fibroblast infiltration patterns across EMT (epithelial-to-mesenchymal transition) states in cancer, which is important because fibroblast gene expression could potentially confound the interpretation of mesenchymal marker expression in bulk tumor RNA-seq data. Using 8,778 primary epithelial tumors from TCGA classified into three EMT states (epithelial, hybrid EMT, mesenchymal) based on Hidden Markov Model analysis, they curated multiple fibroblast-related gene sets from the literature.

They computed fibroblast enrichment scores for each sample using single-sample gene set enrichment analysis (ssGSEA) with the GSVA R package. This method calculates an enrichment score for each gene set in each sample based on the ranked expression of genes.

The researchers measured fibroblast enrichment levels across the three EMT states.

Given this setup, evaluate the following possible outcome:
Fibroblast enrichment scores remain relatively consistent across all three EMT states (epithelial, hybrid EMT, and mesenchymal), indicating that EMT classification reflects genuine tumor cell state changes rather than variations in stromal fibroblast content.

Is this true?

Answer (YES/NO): NO